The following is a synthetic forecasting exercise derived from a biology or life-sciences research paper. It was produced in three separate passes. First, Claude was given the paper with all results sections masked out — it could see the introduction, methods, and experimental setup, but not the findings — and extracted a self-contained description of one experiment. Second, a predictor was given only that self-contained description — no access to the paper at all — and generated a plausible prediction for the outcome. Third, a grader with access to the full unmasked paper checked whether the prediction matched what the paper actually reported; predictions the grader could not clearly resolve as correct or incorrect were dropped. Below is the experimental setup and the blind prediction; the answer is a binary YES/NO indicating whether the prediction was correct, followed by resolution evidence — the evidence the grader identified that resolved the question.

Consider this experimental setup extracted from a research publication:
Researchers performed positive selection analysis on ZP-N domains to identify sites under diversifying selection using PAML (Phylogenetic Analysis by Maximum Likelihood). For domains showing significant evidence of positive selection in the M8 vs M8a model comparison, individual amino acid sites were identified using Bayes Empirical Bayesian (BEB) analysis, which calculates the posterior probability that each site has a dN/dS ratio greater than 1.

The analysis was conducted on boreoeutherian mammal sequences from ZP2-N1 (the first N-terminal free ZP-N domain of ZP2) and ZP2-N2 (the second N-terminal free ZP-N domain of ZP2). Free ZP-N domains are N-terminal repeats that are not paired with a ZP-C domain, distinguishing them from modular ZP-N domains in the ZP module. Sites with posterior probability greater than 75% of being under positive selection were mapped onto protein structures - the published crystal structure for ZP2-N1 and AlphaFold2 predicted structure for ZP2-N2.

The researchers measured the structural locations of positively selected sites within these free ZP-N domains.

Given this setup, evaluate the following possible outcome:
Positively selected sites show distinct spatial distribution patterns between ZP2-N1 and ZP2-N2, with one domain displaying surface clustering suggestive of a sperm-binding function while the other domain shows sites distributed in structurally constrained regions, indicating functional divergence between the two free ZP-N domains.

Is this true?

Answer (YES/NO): NO